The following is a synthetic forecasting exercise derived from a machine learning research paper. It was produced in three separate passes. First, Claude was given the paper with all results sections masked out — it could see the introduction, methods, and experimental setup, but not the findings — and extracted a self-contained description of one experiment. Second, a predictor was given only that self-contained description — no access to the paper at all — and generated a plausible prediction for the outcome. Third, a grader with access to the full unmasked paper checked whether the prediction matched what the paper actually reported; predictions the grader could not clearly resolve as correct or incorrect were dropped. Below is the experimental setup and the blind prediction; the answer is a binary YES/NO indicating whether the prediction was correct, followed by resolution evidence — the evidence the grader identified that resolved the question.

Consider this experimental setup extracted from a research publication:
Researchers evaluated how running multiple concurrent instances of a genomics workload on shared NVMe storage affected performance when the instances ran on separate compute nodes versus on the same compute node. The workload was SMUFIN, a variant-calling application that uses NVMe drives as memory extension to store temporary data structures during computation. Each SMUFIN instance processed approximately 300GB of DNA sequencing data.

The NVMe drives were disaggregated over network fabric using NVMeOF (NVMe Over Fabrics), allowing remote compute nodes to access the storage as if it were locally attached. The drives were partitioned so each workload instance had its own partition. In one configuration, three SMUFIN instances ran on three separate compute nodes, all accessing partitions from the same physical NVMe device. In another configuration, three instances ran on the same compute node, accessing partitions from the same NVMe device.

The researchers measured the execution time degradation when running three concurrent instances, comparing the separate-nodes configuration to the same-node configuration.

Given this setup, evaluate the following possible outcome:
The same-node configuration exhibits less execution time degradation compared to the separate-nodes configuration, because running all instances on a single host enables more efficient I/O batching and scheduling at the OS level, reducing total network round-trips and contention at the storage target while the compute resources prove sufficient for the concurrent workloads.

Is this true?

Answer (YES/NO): NO